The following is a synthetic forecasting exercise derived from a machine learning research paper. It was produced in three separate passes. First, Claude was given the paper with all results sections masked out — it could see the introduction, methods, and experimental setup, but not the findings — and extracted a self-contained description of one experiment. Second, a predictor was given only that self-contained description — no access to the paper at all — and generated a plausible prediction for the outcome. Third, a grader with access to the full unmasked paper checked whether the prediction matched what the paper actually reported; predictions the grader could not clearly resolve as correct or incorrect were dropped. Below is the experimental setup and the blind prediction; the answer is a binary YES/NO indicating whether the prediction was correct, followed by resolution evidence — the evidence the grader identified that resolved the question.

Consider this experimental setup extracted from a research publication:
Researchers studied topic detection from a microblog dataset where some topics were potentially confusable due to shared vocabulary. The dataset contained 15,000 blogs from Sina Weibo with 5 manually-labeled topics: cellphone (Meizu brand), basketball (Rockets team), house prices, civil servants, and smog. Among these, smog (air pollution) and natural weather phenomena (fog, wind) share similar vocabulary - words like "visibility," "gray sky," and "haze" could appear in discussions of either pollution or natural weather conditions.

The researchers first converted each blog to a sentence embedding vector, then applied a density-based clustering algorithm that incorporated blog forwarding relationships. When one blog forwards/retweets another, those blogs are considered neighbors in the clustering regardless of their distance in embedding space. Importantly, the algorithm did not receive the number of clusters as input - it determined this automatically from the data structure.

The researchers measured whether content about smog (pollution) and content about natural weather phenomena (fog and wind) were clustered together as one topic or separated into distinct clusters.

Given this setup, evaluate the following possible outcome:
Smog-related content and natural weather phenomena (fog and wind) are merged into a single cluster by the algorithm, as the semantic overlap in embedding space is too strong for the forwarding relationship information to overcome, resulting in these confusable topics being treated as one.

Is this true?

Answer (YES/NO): NO